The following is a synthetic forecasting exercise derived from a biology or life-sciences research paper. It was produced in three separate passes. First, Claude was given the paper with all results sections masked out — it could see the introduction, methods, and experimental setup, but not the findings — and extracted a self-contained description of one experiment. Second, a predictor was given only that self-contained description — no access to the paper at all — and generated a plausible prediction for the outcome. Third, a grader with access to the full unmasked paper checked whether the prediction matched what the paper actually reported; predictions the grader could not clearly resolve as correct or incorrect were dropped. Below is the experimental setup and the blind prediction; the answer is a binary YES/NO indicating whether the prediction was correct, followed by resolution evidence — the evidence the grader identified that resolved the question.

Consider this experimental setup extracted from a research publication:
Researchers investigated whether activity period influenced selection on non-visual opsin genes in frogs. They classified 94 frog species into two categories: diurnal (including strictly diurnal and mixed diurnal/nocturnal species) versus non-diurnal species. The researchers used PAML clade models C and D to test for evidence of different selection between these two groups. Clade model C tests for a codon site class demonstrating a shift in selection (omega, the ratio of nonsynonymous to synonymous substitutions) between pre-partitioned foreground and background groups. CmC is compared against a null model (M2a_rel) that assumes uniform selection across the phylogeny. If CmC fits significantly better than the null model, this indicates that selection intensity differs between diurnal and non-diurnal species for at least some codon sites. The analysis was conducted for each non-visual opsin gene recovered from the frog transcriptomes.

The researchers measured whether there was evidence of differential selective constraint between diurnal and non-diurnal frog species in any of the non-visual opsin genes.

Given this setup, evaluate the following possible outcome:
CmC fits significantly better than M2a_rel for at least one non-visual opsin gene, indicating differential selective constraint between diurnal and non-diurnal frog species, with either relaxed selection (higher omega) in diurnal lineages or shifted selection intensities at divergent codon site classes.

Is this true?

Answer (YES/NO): YES